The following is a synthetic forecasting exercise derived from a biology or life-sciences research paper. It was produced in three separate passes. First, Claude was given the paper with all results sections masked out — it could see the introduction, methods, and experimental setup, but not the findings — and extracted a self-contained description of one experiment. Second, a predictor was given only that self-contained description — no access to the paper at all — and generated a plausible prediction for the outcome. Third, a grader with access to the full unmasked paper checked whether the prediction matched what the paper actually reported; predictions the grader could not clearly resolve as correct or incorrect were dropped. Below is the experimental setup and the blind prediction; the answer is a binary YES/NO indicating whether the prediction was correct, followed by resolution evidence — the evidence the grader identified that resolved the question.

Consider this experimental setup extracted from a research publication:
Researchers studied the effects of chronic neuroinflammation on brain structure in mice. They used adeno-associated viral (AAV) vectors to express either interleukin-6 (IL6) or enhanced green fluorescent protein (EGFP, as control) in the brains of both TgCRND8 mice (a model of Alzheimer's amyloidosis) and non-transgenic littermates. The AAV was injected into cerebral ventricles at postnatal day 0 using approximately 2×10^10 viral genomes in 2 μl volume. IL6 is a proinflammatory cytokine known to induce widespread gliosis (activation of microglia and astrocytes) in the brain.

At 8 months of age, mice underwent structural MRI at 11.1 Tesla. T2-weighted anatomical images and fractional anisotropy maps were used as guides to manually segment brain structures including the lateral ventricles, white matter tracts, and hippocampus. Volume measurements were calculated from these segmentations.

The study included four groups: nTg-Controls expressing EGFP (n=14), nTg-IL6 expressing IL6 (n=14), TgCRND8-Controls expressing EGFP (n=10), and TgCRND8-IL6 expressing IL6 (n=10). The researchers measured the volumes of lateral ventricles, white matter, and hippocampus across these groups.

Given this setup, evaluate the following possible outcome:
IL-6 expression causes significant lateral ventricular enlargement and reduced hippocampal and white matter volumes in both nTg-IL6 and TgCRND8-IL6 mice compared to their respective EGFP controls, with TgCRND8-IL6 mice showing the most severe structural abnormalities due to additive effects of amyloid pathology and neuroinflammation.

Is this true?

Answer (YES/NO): NO